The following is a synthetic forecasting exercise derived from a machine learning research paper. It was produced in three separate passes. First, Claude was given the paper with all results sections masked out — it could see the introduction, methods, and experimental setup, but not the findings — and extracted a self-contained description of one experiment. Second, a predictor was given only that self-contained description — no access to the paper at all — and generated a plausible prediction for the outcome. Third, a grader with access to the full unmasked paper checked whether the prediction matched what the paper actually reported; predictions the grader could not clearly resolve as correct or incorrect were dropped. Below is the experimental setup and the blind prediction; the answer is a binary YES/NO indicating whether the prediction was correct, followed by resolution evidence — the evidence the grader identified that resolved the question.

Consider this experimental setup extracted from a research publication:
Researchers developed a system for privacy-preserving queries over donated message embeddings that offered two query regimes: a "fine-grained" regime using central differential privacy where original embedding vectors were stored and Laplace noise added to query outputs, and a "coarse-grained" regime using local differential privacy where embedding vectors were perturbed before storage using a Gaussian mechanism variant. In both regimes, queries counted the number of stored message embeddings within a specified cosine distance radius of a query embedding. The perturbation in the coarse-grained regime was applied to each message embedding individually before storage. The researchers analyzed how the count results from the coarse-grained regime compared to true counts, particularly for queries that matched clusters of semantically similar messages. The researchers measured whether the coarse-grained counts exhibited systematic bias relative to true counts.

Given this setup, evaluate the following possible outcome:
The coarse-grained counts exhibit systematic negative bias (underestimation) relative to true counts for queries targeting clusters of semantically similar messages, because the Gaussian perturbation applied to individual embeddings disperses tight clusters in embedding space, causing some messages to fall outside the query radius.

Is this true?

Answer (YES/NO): NO